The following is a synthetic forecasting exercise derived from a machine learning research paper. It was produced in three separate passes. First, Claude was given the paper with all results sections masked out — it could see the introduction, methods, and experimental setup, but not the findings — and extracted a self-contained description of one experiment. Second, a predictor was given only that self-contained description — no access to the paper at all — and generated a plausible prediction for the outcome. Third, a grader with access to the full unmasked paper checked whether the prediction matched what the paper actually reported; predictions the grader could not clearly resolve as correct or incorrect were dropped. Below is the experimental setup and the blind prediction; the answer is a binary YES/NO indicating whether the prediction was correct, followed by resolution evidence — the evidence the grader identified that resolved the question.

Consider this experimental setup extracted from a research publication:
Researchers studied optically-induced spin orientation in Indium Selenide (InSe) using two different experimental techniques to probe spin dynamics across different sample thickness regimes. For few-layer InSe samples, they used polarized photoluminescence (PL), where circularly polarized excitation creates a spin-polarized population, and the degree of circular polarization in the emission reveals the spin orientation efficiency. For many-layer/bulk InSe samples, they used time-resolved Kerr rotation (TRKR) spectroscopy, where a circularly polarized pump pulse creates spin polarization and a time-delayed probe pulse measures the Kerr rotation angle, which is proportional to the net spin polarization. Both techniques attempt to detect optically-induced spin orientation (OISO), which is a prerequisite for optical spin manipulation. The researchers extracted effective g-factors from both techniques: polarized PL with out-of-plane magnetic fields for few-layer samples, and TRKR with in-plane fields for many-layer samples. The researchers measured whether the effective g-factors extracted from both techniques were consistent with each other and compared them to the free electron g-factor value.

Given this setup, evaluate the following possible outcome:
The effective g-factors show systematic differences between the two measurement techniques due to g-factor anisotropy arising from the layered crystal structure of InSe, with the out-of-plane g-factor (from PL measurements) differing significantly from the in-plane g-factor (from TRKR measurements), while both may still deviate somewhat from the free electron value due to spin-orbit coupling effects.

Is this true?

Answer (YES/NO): NO